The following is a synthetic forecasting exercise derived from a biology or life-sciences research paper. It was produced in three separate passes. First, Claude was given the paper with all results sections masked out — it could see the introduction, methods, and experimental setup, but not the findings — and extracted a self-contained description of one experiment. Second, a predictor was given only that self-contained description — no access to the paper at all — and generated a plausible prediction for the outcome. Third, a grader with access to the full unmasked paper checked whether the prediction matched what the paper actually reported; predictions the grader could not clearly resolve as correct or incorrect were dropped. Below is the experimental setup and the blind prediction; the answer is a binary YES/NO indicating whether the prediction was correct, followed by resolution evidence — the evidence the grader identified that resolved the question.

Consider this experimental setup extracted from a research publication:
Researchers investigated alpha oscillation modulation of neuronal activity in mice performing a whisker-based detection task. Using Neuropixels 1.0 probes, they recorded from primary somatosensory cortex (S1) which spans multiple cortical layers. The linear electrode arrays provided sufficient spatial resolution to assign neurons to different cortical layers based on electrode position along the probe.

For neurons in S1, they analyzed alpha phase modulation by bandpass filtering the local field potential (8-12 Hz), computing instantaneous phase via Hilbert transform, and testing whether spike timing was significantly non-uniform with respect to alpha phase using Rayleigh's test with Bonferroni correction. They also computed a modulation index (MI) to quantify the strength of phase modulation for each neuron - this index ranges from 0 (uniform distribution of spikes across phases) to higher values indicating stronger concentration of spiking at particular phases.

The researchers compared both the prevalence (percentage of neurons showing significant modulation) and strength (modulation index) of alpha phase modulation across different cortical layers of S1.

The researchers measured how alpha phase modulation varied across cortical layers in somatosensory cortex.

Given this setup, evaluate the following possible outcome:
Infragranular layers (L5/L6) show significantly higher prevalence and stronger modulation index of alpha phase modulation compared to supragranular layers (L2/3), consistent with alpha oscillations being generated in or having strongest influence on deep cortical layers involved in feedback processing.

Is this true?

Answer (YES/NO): NO